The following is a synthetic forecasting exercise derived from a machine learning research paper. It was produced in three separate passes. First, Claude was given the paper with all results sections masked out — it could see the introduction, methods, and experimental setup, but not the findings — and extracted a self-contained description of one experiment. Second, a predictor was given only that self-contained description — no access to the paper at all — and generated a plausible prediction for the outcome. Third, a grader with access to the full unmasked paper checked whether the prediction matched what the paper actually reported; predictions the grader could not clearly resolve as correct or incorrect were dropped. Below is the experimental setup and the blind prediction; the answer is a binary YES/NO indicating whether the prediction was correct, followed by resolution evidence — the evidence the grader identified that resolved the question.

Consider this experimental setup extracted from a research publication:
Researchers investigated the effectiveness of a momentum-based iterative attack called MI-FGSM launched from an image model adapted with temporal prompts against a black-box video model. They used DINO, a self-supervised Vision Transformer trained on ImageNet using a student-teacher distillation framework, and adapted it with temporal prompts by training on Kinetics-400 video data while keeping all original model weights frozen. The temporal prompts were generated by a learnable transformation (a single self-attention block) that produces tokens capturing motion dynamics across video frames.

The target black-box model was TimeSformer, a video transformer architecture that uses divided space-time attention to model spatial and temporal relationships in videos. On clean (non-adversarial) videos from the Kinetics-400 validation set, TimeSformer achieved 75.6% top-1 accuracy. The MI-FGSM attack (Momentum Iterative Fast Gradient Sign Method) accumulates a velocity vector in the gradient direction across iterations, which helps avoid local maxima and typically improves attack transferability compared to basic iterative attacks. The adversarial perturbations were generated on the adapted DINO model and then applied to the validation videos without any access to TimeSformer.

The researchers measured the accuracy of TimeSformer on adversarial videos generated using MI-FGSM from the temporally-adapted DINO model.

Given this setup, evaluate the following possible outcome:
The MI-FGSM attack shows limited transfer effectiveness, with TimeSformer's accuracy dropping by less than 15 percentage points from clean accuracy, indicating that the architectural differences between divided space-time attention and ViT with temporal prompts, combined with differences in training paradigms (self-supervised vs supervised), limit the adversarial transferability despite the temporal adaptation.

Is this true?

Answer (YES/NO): NO